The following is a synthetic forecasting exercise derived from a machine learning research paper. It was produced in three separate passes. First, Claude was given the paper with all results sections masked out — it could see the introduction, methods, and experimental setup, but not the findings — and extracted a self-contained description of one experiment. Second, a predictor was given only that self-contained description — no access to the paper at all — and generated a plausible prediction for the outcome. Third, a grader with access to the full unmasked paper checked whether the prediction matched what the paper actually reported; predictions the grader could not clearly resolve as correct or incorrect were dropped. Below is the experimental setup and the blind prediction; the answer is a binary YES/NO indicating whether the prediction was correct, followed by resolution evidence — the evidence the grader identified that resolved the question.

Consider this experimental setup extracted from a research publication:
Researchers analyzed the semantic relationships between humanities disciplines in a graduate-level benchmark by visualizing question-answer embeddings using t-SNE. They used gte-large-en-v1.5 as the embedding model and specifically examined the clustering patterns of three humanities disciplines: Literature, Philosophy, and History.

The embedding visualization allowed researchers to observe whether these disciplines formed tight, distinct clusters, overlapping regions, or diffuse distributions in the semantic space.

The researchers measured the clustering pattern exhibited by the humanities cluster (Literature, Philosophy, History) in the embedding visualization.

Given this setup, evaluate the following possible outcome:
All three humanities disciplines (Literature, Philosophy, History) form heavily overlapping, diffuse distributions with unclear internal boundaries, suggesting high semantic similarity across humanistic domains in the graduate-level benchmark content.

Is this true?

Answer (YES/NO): NO